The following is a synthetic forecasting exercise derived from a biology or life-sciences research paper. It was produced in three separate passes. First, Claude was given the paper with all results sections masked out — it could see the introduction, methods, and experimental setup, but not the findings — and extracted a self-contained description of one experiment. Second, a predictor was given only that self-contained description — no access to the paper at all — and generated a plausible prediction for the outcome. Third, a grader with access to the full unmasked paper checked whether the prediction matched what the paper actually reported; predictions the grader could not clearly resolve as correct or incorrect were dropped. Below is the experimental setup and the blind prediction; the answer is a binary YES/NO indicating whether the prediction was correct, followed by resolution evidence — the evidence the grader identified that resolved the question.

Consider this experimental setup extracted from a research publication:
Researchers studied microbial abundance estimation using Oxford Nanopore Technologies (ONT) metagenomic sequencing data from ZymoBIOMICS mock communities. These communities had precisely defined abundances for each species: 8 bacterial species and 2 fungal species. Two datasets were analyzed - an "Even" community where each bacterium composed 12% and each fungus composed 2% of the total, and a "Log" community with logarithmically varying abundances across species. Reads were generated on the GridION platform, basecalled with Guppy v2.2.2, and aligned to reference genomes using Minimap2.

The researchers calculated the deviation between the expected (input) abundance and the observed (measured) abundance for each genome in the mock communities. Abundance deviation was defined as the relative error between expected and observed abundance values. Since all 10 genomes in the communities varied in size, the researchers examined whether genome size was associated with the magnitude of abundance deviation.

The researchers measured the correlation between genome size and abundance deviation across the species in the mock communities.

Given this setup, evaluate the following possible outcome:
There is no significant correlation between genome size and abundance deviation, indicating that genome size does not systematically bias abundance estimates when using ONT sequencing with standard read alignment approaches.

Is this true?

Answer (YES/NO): NO